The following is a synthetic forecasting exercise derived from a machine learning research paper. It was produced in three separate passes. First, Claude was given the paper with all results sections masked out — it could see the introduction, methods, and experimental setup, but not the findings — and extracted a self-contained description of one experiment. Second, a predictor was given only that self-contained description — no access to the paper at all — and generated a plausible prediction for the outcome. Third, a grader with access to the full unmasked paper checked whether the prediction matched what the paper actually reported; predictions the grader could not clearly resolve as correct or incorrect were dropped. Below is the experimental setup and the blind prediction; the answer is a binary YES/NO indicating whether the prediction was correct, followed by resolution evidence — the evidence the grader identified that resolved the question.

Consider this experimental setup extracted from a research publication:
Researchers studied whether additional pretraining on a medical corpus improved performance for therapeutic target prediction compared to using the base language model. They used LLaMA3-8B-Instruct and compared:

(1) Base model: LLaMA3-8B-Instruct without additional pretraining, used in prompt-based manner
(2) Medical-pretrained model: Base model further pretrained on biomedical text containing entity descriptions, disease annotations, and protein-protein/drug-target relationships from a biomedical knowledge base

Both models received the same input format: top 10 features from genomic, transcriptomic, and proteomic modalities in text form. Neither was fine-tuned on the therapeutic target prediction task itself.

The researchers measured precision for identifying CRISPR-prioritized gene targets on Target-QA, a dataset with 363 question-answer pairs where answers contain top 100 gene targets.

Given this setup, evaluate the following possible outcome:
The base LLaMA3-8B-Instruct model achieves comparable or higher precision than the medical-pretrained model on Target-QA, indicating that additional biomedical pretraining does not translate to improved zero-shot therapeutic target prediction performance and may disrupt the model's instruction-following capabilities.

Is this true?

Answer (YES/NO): NO